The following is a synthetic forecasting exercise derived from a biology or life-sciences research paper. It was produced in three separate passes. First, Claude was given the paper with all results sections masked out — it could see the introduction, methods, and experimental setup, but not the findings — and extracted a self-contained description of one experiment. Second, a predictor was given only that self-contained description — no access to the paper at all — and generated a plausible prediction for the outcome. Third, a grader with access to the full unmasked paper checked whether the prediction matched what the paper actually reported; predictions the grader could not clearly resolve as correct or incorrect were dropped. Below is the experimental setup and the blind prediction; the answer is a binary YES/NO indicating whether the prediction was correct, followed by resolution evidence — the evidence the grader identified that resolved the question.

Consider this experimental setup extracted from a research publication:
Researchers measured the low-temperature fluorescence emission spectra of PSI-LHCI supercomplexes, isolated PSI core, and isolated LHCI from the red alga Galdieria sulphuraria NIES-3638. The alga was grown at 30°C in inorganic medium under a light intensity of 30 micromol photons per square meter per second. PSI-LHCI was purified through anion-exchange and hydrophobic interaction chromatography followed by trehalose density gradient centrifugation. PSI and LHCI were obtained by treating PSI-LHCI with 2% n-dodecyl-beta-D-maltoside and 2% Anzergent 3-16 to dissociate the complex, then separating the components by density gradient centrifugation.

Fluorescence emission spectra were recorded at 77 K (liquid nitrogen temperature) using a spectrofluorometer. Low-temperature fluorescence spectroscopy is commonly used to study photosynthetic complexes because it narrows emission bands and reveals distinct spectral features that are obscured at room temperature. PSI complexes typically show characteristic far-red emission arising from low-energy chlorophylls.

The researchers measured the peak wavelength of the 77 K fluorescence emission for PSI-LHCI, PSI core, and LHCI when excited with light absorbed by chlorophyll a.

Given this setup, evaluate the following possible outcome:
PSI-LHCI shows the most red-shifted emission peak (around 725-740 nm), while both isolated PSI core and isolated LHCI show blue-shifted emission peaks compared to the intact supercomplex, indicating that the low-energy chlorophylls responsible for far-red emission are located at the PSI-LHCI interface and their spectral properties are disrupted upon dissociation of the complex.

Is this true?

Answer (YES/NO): NO